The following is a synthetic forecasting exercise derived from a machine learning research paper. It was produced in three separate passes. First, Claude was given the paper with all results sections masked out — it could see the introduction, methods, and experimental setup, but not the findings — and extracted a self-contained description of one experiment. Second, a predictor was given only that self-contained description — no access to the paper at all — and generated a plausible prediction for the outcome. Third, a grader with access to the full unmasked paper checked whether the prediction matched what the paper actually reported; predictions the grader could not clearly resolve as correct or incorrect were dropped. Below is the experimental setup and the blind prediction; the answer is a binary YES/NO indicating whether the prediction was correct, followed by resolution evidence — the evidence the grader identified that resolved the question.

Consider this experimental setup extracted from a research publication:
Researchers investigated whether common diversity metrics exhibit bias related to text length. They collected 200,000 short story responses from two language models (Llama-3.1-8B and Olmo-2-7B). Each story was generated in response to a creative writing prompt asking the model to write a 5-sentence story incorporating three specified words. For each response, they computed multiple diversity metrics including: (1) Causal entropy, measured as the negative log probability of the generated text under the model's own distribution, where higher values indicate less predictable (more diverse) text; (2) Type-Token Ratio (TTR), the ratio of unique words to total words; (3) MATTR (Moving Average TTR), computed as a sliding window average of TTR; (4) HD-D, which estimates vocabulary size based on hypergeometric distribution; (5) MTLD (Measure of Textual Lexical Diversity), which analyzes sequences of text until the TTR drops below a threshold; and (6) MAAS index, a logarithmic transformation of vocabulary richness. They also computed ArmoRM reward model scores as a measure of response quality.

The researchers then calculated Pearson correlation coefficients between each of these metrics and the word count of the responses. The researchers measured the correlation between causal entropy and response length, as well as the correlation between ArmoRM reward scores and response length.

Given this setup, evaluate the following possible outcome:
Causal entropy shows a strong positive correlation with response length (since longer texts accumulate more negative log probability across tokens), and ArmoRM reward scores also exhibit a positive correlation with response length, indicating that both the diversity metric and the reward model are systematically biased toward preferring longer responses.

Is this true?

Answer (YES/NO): NO